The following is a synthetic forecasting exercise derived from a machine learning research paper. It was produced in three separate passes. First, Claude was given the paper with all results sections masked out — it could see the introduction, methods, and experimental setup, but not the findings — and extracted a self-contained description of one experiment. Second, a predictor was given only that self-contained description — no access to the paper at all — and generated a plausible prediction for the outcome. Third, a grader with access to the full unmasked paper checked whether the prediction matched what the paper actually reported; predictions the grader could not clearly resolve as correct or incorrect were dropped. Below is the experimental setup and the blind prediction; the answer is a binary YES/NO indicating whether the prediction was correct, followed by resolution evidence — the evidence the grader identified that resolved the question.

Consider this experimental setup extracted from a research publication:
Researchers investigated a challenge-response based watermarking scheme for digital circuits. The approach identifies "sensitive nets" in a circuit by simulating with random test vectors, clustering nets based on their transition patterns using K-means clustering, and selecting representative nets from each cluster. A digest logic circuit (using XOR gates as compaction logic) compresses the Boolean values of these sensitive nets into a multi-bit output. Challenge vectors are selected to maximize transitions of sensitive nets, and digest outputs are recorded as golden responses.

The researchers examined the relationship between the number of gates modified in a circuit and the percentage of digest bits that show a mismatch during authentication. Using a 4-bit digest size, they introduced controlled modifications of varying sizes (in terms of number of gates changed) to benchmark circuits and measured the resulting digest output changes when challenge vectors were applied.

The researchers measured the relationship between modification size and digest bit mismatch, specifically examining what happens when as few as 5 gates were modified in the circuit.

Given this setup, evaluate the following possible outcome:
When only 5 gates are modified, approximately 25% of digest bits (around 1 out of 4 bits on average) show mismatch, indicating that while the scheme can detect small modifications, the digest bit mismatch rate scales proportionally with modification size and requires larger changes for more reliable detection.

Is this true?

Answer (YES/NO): YES